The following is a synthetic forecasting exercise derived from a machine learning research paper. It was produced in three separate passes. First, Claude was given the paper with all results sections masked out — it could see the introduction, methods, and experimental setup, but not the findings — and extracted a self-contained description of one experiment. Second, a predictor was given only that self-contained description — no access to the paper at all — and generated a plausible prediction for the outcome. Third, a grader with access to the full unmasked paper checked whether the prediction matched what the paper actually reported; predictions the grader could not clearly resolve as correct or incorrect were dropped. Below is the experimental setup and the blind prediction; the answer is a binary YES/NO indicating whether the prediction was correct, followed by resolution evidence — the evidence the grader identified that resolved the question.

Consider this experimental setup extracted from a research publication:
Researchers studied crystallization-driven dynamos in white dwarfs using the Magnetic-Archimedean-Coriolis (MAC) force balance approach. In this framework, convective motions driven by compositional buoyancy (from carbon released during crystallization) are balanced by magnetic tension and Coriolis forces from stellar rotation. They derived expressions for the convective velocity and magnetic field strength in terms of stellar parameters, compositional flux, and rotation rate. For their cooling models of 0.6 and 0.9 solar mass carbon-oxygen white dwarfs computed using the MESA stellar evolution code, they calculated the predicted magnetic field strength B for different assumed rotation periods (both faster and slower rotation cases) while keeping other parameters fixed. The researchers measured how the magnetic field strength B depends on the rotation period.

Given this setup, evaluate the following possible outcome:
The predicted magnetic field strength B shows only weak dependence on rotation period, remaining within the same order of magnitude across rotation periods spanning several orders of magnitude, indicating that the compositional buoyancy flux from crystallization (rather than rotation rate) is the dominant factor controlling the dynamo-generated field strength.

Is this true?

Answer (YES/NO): NO